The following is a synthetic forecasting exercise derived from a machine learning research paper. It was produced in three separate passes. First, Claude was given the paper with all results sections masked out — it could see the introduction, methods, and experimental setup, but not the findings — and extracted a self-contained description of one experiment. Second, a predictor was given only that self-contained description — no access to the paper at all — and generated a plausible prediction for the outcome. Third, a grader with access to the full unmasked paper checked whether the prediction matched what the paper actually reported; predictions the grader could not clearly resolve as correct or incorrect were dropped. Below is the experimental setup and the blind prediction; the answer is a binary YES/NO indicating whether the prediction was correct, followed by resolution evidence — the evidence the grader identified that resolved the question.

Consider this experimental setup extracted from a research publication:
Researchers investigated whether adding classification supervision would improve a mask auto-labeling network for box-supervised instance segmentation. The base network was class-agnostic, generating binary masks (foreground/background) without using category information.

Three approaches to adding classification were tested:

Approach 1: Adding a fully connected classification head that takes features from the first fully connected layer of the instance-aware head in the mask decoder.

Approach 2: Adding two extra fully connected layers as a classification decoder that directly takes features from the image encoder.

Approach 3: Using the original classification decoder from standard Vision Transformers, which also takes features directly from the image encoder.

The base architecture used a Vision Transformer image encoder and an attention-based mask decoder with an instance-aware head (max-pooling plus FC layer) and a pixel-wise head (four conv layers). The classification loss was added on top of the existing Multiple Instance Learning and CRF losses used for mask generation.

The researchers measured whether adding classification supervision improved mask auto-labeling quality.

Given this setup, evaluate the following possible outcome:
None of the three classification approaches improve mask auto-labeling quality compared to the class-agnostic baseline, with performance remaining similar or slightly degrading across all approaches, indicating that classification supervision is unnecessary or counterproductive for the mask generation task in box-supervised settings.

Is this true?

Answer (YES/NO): NO